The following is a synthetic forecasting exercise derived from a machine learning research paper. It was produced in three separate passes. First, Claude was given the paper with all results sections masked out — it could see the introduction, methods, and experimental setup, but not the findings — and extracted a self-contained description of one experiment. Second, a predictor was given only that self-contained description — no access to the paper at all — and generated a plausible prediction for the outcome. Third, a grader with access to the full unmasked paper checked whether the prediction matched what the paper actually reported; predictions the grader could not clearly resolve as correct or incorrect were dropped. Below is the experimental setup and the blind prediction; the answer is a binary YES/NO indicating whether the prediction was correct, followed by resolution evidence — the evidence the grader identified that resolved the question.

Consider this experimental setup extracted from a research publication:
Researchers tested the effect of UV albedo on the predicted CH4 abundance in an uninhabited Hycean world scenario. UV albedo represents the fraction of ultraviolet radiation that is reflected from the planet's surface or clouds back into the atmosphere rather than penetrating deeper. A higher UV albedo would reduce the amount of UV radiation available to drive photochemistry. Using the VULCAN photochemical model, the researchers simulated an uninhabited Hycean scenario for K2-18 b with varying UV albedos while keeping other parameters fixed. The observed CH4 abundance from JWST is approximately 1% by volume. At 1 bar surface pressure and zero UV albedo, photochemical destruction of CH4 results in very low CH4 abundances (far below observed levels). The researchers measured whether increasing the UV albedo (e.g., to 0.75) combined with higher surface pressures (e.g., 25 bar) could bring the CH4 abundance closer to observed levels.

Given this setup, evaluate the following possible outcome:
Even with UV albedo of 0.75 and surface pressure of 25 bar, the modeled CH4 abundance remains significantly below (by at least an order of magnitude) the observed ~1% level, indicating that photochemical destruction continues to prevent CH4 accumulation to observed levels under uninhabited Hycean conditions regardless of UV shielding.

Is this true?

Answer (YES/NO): NO